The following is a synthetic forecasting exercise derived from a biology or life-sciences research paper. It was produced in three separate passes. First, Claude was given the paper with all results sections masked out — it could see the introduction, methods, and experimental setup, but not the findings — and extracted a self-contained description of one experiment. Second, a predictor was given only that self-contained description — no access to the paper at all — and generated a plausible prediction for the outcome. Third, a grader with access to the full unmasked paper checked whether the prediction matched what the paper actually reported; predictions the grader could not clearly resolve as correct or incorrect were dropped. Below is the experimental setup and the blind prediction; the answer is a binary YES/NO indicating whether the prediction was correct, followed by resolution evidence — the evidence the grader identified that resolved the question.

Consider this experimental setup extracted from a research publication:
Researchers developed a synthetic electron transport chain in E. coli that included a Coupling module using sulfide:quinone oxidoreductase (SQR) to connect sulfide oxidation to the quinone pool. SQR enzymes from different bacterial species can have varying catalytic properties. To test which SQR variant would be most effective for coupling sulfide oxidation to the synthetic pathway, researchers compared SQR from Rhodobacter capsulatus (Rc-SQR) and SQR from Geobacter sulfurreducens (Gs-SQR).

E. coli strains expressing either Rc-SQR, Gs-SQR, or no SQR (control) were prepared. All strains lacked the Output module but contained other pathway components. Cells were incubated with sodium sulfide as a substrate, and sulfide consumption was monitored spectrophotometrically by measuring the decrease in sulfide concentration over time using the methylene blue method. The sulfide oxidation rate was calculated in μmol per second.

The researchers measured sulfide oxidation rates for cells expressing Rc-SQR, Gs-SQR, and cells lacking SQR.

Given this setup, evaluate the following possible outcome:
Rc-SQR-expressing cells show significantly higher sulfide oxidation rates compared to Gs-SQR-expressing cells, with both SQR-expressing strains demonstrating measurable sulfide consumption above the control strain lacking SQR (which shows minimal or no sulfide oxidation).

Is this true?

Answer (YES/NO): YES